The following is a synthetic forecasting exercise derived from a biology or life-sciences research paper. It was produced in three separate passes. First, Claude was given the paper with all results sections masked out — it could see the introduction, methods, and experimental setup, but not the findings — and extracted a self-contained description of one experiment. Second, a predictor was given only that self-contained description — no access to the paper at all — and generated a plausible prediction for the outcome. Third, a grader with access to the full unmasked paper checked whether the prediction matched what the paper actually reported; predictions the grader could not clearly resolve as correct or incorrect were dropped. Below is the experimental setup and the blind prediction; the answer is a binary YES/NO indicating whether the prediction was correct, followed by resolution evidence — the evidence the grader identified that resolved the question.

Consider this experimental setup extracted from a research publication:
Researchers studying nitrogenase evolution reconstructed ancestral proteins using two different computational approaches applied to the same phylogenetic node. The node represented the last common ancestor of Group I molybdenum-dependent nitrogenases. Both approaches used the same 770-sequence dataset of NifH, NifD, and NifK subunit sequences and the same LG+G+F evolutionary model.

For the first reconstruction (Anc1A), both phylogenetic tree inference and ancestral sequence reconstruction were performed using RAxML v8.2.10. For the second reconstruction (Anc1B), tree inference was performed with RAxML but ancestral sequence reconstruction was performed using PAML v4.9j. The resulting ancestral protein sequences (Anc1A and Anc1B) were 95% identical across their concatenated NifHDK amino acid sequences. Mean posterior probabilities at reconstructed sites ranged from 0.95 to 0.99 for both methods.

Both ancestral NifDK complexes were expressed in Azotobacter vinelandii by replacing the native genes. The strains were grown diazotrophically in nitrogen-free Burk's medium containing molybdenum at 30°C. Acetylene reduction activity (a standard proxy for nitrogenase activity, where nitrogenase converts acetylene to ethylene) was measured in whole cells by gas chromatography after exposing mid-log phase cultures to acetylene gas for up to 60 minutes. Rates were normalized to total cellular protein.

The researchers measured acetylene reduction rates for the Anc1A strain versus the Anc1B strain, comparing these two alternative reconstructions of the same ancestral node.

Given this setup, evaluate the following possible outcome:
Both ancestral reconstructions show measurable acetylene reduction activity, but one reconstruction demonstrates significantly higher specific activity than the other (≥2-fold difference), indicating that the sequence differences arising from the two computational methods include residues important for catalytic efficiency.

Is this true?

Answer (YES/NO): YES